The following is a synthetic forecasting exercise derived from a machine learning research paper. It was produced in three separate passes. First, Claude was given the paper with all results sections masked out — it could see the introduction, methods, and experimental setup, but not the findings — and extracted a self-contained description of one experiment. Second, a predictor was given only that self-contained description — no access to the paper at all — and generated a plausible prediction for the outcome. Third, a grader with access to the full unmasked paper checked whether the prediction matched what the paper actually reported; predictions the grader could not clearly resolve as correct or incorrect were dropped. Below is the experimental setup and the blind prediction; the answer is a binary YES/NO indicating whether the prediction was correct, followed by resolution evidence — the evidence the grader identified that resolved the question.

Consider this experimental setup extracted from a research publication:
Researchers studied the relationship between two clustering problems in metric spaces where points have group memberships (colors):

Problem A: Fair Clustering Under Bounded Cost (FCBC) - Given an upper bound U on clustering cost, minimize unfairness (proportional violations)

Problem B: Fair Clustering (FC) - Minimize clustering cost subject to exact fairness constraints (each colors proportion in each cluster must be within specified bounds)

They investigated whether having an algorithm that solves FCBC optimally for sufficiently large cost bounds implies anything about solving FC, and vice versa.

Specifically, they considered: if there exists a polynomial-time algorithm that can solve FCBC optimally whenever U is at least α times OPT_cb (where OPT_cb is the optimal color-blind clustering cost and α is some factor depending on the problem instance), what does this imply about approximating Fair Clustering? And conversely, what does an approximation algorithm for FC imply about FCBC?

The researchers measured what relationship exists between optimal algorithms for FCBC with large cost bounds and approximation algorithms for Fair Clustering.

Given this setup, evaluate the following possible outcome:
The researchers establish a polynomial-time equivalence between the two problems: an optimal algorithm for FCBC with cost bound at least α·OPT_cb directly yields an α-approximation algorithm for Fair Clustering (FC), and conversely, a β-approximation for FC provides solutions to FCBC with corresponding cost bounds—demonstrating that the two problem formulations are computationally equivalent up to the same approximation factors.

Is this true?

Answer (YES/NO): NO